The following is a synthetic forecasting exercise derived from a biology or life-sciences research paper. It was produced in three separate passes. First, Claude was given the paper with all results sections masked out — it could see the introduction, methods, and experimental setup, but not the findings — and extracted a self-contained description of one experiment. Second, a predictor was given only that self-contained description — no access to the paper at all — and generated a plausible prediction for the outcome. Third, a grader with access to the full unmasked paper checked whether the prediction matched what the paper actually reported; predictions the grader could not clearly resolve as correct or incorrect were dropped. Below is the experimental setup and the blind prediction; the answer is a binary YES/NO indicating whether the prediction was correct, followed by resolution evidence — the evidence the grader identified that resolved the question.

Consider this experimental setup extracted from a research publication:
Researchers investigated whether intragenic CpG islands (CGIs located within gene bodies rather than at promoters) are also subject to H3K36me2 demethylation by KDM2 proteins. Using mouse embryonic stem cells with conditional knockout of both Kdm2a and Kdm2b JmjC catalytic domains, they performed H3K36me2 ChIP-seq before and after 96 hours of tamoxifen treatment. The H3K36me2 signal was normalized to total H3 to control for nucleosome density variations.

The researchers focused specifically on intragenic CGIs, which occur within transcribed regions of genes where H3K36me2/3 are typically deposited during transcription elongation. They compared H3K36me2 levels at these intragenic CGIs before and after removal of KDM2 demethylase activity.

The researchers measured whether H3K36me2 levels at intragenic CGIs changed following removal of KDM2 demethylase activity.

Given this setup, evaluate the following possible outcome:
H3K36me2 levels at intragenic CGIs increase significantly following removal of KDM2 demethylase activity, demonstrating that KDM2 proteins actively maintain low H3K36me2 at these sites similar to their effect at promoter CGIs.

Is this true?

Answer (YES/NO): NO